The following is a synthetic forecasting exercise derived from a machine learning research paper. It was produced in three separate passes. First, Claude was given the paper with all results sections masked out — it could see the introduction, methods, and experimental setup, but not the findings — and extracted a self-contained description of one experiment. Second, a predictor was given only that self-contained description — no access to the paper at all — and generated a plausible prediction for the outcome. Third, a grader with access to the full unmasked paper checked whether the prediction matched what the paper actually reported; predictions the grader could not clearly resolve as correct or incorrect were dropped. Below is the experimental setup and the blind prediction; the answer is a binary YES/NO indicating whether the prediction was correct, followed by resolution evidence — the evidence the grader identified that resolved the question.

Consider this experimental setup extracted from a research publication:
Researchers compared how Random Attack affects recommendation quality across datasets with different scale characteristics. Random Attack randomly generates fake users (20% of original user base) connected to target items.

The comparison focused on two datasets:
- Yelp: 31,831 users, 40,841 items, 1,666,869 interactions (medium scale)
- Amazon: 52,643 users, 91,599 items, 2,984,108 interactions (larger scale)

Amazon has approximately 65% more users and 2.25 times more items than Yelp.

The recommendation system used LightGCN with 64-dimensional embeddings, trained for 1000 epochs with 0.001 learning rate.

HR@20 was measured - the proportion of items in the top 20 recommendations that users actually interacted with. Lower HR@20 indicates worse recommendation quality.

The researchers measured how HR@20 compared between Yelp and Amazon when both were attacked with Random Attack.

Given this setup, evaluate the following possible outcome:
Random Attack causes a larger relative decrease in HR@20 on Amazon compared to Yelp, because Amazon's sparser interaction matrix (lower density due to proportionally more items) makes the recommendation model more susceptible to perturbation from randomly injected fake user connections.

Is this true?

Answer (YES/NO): YES